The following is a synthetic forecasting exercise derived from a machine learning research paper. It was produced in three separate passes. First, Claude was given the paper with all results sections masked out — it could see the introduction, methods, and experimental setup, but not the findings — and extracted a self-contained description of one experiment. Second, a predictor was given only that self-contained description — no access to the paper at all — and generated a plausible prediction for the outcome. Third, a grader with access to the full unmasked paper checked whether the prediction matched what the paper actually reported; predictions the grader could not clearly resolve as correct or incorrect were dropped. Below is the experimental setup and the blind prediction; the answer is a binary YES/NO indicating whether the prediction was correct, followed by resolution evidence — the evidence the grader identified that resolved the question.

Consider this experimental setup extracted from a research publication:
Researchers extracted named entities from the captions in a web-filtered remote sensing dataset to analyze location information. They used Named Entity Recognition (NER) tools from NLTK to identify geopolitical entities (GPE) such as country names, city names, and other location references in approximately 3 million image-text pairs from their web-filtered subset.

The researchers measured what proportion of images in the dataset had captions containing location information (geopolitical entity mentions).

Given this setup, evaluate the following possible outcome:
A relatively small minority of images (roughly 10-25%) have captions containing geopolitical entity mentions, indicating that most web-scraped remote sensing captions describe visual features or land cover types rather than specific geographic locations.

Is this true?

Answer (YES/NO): NO